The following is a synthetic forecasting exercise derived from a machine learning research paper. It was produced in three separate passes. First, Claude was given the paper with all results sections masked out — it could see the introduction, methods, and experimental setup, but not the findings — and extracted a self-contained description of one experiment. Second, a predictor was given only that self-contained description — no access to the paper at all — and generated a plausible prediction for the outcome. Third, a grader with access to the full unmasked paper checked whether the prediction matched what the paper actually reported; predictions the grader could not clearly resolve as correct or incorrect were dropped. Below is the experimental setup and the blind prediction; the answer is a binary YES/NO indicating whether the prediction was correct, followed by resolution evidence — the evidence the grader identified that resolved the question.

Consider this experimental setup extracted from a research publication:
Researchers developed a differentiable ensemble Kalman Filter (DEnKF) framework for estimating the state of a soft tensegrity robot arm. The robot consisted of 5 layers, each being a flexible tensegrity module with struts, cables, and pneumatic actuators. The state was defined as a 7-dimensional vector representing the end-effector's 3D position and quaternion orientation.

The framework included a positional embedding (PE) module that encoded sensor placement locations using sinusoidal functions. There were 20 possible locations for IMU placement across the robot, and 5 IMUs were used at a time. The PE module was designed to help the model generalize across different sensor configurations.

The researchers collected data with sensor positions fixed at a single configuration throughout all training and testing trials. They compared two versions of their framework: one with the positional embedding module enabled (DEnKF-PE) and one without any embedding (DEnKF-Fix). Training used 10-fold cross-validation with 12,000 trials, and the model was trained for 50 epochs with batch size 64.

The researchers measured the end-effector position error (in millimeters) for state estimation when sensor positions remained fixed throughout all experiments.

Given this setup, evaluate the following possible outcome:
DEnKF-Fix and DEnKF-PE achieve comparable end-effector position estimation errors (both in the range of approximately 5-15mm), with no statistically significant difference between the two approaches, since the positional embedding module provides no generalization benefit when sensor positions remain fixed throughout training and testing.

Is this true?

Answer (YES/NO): NO